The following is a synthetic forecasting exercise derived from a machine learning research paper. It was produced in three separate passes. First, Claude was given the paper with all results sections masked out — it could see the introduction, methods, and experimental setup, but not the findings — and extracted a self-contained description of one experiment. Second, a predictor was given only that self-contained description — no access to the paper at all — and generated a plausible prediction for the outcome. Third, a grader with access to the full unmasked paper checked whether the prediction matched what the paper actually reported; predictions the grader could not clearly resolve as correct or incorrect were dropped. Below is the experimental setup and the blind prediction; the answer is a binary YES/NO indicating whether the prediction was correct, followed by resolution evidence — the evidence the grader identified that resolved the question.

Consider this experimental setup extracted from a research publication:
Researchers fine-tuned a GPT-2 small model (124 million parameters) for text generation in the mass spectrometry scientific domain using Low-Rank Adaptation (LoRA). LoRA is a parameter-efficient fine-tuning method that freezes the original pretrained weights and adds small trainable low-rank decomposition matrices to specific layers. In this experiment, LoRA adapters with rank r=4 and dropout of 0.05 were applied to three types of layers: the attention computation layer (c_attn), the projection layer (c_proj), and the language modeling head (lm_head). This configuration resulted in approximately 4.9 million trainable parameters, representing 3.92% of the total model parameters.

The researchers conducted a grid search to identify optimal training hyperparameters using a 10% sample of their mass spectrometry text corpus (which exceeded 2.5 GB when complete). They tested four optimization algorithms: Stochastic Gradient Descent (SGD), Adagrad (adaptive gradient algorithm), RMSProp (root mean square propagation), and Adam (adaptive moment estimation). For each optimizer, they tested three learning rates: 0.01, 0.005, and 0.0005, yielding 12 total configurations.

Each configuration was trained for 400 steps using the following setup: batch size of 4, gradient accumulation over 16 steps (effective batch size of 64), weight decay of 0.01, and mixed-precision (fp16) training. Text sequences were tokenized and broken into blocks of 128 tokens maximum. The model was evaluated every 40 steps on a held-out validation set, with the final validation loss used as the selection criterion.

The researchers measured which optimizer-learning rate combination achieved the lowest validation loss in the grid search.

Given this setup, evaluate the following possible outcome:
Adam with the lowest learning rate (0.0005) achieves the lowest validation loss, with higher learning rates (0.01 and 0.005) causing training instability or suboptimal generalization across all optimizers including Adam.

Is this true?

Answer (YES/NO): NO